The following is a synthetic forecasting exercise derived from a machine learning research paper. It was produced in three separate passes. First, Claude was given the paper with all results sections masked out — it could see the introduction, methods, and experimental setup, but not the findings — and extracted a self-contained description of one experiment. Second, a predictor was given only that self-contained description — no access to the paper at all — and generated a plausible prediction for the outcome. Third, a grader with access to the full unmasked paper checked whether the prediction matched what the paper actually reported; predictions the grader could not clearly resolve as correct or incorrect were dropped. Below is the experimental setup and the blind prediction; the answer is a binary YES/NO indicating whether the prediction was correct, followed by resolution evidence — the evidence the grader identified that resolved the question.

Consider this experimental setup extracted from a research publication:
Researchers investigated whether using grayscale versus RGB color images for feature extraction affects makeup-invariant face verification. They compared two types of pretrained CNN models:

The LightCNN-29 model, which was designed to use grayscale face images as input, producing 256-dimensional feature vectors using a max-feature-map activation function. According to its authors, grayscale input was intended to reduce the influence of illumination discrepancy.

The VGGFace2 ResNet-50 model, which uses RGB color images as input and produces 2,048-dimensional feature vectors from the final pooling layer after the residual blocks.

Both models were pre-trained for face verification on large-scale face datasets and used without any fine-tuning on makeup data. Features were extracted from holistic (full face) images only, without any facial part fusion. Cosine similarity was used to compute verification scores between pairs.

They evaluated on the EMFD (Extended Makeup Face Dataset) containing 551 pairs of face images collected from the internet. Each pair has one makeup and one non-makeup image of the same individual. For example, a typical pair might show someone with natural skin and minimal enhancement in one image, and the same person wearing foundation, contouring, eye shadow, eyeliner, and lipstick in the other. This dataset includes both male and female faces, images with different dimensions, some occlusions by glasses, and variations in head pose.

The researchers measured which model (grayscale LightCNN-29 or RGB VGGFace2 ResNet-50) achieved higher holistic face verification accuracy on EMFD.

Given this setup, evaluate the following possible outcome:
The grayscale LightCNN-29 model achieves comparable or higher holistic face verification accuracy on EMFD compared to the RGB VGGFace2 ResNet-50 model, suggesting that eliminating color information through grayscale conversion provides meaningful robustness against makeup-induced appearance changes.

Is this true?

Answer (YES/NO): NO